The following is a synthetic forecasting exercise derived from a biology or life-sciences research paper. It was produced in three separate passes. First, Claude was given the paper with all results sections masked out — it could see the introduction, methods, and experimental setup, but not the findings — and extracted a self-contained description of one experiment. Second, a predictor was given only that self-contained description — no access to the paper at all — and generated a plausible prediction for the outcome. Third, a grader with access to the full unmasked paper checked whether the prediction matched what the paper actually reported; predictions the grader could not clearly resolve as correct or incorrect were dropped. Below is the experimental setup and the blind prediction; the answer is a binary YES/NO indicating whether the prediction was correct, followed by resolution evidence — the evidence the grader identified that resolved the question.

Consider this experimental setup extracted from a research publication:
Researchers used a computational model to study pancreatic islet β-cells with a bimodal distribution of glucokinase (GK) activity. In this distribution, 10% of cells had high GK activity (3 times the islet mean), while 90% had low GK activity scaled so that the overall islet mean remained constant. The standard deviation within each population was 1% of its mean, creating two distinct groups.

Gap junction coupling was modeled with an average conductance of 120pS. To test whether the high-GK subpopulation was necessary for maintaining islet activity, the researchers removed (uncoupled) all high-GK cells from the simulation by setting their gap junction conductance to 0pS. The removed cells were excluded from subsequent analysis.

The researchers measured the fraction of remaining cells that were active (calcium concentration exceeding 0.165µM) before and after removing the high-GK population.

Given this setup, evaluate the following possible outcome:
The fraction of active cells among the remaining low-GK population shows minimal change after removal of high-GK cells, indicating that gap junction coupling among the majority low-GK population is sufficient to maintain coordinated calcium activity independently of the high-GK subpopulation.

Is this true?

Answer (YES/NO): YES